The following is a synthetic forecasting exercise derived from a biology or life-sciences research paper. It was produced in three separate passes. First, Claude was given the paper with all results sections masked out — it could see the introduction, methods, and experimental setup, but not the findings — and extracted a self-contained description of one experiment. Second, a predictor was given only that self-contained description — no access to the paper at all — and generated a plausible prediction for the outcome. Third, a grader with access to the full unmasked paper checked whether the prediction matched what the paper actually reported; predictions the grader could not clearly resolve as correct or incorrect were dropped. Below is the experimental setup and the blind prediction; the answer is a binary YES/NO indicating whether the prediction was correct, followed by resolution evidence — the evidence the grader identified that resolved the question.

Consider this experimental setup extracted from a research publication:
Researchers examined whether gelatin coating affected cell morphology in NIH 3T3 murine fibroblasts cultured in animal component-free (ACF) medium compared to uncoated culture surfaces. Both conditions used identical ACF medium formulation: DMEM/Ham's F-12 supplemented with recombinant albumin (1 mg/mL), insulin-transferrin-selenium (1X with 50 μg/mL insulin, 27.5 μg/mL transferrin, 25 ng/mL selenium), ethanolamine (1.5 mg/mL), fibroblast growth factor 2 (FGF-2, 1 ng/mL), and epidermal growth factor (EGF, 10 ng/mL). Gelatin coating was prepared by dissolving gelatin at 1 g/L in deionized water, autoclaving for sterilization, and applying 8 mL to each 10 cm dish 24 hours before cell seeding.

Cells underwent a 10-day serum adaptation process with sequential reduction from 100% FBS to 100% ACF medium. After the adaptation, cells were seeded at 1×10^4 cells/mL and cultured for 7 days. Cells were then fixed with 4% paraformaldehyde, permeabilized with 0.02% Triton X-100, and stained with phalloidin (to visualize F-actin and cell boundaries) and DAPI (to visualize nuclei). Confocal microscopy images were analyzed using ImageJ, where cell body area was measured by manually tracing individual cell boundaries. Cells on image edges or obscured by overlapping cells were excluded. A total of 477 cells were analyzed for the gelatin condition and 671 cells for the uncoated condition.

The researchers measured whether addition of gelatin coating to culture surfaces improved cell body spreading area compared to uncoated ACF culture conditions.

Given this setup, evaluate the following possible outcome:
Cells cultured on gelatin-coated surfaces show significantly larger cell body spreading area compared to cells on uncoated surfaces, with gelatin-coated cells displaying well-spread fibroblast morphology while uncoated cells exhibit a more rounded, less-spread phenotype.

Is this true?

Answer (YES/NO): NO